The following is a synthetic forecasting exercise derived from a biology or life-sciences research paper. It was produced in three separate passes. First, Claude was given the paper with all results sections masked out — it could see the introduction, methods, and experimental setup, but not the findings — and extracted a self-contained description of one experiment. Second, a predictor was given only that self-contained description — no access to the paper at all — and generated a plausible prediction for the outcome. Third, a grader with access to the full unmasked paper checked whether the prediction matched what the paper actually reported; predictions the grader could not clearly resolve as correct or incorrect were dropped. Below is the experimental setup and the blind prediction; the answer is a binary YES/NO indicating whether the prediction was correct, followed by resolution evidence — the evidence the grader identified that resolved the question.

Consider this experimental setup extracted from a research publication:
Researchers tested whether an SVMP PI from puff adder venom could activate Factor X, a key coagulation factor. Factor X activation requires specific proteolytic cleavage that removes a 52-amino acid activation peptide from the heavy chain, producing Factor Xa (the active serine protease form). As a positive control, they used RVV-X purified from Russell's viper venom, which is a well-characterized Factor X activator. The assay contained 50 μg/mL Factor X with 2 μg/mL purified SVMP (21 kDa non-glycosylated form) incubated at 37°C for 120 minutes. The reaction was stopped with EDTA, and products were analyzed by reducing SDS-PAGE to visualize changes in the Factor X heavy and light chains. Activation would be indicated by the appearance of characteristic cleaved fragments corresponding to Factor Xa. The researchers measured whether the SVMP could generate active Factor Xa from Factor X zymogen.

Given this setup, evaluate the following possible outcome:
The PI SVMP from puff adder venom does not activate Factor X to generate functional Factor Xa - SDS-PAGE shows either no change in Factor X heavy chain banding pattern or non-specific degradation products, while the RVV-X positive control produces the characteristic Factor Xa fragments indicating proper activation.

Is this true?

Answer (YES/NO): YES